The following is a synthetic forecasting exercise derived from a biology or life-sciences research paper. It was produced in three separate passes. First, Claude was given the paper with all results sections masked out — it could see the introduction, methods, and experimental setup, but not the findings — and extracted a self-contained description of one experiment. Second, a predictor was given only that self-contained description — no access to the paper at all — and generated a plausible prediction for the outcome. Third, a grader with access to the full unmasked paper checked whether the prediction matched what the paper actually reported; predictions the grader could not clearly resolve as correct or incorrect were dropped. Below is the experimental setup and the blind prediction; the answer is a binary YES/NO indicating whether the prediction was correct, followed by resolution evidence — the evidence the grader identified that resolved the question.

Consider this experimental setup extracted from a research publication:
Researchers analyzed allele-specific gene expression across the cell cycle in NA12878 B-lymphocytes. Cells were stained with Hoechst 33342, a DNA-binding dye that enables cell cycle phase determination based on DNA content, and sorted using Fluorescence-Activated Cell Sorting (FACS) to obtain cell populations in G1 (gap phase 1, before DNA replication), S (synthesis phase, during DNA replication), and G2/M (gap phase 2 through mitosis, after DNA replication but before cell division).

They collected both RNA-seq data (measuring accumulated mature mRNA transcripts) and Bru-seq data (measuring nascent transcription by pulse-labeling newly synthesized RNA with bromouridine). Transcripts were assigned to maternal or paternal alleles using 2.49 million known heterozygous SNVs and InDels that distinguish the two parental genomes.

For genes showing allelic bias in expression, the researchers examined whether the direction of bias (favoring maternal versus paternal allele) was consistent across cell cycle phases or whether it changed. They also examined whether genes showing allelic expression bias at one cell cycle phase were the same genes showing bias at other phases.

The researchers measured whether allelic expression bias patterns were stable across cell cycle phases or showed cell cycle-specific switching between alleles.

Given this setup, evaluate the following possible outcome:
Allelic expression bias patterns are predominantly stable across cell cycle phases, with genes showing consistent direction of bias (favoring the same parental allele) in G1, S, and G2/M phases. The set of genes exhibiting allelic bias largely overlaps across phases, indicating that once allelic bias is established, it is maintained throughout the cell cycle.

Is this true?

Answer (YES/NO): NO